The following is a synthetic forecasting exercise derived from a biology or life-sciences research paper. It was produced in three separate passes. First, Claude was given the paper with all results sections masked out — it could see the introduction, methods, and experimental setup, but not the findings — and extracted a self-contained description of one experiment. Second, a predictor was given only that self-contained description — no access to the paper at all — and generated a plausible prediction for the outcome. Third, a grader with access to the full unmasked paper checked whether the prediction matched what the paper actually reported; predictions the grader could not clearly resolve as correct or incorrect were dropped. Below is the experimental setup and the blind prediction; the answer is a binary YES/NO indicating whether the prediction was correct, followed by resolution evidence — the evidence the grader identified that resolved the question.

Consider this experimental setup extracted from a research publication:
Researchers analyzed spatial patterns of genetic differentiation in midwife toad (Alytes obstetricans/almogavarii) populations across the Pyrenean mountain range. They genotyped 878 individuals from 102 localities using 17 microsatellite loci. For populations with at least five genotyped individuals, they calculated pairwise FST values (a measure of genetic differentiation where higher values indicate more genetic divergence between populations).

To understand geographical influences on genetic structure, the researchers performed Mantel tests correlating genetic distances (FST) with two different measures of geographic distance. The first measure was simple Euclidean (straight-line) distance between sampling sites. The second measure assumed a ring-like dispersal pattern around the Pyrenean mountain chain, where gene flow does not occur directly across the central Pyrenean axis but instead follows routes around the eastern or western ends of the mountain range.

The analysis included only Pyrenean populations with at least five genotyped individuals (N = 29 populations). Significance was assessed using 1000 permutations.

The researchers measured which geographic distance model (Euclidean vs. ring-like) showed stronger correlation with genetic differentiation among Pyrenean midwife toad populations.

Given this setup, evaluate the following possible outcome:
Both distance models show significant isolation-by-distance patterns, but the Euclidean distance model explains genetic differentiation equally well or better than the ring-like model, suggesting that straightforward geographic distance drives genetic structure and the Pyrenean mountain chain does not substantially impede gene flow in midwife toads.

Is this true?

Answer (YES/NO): NO